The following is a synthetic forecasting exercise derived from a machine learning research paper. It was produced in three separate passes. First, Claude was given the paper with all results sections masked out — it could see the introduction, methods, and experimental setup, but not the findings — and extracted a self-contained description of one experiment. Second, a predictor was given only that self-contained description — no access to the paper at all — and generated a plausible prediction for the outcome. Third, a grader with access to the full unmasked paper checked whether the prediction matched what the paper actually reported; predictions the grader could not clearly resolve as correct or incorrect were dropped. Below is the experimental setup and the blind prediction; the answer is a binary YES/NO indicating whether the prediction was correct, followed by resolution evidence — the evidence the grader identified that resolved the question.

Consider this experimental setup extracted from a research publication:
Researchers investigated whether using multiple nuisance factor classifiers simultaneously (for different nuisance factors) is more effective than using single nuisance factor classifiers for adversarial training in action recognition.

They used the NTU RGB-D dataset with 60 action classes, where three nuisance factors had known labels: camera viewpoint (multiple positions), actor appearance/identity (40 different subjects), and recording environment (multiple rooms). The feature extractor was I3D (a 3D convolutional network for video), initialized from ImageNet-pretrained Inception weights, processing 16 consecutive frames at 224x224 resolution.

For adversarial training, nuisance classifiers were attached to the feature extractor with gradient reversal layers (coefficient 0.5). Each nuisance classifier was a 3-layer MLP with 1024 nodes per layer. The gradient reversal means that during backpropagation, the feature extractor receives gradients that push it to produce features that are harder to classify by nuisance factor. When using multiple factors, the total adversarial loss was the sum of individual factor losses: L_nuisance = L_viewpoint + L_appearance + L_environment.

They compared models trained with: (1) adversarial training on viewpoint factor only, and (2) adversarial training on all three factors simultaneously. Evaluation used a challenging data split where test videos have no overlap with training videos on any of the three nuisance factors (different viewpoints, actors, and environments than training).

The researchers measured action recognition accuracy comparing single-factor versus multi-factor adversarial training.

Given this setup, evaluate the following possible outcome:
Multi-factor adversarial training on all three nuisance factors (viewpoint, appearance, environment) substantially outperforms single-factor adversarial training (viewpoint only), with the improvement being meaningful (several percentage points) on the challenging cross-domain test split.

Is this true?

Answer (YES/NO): NO